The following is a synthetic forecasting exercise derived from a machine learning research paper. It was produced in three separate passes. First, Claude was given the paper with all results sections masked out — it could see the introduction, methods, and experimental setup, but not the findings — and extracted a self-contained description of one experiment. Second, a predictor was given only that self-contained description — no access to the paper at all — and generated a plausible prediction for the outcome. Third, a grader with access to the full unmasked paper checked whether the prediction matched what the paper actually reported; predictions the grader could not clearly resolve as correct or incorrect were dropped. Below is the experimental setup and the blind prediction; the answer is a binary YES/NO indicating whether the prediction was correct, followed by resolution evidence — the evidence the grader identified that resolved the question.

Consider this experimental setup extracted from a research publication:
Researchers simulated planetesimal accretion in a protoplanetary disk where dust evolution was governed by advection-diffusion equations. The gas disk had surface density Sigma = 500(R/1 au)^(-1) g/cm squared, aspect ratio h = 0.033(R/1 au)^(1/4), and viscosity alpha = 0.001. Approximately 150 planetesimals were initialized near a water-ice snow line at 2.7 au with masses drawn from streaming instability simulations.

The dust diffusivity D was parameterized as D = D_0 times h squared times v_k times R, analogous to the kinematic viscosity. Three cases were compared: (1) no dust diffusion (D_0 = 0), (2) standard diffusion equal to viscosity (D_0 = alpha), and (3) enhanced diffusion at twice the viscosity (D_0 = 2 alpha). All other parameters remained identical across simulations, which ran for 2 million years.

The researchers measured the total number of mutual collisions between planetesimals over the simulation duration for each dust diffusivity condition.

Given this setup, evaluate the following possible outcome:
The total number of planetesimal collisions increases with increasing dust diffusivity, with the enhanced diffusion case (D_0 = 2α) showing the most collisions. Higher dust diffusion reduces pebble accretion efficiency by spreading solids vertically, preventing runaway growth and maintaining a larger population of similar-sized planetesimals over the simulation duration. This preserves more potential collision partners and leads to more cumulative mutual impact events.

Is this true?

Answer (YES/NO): NO